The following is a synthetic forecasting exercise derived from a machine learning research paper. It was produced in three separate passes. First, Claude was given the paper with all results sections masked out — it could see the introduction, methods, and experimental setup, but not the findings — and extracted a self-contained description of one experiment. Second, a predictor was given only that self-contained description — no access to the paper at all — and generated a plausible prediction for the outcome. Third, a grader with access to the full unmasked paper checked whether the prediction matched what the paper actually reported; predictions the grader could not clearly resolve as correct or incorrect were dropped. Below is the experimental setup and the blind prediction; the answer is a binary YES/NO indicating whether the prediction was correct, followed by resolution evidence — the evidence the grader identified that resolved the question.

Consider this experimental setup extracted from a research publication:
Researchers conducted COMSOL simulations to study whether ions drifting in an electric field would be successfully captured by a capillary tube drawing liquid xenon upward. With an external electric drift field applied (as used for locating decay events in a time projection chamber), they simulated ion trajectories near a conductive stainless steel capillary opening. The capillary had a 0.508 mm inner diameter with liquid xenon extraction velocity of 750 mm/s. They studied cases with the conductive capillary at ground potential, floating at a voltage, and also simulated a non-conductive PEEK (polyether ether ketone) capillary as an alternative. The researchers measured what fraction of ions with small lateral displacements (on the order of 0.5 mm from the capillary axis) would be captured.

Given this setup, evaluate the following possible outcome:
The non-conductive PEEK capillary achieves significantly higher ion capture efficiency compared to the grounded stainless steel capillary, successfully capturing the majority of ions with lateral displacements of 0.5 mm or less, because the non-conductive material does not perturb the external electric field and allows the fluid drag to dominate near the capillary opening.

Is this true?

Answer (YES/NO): NO